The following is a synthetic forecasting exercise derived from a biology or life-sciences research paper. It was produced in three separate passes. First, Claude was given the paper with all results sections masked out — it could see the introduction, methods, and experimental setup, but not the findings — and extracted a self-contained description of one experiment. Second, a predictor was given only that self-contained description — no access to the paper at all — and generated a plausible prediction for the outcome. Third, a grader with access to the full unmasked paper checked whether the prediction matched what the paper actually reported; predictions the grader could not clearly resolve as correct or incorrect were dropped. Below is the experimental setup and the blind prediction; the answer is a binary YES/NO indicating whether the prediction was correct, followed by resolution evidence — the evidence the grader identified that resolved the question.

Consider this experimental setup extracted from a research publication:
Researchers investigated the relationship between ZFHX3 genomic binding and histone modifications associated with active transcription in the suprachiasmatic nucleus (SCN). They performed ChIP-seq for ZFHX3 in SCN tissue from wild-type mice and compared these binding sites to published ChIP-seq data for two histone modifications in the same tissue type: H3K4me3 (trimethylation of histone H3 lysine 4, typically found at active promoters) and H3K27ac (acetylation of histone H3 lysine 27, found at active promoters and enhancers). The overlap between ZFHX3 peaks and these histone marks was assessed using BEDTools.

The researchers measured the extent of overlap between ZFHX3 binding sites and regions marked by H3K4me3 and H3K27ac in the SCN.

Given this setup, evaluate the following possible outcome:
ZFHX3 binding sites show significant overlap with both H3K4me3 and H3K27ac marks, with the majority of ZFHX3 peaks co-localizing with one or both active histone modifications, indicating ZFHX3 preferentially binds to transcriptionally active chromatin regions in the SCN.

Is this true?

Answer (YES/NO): YES